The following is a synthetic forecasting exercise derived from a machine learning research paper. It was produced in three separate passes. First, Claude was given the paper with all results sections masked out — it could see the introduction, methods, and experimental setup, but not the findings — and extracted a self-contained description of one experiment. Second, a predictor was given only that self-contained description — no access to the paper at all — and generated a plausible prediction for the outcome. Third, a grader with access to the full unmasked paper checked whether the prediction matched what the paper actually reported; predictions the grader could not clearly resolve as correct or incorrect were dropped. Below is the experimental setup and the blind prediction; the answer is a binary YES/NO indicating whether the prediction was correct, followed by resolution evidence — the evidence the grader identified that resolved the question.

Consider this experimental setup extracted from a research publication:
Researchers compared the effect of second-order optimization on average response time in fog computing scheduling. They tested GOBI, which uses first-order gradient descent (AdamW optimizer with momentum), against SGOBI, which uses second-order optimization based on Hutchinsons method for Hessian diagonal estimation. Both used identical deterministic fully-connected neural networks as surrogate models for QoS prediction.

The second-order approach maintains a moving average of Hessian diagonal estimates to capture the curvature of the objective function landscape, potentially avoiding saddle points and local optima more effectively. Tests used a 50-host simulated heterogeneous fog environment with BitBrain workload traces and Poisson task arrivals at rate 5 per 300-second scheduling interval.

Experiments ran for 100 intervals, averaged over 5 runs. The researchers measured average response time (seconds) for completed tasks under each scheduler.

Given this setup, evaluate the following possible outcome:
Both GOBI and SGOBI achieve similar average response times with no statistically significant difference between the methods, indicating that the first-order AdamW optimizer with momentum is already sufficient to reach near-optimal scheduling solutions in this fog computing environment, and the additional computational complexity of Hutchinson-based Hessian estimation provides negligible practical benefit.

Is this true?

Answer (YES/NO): NO